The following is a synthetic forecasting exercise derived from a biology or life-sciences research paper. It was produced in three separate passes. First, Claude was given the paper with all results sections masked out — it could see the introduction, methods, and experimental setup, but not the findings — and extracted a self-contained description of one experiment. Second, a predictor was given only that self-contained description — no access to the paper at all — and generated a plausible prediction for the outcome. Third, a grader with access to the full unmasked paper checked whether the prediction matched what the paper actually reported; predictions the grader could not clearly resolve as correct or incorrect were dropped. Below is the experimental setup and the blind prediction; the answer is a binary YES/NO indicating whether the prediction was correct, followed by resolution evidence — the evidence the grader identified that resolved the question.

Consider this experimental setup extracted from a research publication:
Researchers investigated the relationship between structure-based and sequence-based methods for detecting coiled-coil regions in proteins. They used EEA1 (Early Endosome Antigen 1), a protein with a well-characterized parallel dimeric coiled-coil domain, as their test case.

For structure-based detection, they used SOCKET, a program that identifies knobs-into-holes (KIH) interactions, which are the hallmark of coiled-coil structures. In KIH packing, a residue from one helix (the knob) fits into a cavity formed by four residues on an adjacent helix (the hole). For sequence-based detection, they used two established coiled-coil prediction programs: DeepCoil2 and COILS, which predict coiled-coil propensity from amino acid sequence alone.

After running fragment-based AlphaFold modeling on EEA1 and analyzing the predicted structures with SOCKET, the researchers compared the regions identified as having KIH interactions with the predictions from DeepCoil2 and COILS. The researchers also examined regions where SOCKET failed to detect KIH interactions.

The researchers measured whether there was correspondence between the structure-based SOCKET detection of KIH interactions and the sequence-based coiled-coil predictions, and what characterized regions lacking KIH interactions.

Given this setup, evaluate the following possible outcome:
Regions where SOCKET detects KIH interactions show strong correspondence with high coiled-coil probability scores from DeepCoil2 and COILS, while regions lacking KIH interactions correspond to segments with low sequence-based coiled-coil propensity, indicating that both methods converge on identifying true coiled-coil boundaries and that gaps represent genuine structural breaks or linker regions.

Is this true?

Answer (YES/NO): NO